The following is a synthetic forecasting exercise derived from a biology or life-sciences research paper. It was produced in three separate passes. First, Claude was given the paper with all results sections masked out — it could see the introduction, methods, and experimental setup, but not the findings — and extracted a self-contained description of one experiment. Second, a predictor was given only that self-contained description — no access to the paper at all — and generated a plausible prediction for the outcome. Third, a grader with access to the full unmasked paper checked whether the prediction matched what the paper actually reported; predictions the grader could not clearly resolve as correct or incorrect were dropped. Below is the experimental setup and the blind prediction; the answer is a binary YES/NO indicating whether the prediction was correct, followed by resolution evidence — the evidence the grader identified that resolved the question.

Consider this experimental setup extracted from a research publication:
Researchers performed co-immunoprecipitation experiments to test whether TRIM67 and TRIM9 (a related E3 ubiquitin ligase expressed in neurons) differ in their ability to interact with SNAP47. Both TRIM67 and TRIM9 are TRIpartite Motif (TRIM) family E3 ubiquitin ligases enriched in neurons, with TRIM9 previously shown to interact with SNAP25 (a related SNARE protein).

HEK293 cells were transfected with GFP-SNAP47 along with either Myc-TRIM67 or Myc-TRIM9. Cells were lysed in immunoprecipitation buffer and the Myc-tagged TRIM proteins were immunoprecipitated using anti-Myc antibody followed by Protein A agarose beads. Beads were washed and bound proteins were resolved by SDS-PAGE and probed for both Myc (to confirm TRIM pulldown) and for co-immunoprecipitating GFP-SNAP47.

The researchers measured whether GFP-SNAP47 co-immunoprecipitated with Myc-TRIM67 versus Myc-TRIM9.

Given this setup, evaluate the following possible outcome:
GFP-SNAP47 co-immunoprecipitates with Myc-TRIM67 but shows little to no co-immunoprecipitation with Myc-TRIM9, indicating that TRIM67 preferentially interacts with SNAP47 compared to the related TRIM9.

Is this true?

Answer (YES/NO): YES